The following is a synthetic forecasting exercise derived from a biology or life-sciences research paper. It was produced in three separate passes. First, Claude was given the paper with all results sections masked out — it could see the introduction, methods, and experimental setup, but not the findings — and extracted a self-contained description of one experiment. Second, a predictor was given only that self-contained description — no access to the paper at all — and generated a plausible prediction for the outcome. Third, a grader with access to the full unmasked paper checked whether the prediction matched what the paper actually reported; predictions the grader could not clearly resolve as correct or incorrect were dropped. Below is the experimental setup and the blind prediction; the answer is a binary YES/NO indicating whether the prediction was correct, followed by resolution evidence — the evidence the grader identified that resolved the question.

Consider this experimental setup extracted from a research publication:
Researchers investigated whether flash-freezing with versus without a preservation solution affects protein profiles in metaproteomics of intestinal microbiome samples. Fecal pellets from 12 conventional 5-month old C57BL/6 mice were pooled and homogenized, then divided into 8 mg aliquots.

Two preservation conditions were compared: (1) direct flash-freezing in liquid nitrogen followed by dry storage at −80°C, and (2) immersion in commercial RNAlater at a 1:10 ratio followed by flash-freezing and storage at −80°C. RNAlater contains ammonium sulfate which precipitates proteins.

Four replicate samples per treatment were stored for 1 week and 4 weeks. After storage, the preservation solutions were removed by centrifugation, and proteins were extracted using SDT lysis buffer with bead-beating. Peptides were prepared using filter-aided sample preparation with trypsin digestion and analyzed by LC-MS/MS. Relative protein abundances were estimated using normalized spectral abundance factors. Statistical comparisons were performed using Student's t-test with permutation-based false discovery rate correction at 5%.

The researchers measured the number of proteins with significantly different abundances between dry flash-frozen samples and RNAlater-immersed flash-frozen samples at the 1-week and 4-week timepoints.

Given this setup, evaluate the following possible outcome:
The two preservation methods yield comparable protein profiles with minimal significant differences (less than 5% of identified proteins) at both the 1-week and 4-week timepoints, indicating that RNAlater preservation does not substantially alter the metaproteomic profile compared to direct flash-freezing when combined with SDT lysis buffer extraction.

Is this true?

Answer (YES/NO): YES